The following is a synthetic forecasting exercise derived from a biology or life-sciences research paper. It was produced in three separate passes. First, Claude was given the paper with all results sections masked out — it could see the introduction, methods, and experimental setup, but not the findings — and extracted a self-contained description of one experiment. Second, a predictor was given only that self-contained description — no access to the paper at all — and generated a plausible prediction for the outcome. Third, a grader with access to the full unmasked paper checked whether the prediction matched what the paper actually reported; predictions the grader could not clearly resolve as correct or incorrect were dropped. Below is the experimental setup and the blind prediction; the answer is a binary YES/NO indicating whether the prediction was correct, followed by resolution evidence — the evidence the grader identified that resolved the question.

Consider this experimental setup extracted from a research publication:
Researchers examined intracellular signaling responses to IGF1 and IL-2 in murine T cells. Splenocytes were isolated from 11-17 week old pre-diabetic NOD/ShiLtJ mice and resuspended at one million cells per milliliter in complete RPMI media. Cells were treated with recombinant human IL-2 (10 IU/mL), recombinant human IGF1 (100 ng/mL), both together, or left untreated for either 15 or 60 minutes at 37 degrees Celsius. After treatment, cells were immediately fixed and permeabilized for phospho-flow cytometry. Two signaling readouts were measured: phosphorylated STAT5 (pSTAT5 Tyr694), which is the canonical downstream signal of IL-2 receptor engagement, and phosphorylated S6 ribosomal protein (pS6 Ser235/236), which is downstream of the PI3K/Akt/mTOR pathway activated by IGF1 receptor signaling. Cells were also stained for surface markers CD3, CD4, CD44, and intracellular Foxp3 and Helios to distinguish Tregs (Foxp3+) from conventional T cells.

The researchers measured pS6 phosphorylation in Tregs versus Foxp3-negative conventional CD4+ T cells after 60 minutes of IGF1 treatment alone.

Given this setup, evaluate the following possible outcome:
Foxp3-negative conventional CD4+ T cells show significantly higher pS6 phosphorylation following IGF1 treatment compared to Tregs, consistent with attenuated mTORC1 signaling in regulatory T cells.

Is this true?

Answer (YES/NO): NO